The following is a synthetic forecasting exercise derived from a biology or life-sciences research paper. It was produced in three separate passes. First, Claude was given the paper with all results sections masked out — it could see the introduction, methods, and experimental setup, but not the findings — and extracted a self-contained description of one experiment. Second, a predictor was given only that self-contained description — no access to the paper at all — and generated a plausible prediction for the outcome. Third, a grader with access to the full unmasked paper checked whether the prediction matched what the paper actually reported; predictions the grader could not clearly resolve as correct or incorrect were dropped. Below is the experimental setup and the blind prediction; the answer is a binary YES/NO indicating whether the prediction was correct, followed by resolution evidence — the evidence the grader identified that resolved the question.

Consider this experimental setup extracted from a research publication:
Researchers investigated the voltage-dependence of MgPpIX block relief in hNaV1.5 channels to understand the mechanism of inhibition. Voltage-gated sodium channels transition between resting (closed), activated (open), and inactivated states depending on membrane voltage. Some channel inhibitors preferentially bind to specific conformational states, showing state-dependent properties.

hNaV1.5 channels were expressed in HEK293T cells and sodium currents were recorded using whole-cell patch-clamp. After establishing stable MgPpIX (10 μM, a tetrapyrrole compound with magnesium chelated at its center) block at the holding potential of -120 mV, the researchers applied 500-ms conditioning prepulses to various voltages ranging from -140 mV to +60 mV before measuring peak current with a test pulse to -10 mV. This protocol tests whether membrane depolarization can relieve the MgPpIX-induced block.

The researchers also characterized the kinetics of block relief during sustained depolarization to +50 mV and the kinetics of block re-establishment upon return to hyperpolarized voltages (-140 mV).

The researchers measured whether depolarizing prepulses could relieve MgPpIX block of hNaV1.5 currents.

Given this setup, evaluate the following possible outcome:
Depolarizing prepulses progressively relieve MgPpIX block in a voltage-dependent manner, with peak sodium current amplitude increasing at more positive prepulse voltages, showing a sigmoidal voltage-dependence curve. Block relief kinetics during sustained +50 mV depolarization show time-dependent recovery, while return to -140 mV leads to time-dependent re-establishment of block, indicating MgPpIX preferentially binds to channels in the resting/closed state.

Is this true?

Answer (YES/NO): YES